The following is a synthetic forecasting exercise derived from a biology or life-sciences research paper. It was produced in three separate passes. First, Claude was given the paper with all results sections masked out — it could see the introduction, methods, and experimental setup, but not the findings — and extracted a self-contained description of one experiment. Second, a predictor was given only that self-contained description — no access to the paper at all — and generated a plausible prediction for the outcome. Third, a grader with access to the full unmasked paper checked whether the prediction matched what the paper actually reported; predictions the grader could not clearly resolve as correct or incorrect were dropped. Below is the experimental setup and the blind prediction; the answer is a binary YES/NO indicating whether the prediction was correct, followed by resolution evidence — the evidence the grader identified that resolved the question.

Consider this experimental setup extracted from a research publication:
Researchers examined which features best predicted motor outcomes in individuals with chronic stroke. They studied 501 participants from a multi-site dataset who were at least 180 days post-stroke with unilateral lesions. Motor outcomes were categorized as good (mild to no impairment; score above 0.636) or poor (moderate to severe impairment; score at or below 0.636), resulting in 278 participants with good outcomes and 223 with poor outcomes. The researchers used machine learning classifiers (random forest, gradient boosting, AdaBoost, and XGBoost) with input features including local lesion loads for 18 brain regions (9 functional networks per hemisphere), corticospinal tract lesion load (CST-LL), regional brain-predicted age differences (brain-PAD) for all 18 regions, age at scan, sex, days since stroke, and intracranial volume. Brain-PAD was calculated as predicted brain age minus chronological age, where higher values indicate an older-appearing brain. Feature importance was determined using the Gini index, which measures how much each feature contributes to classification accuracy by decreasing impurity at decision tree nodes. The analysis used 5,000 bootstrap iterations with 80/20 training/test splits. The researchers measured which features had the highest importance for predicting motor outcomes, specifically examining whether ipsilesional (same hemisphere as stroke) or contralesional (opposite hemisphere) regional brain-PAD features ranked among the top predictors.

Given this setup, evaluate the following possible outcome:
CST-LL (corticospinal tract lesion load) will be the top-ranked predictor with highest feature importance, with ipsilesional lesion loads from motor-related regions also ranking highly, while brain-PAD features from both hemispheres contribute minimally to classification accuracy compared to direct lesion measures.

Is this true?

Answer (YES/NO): NO